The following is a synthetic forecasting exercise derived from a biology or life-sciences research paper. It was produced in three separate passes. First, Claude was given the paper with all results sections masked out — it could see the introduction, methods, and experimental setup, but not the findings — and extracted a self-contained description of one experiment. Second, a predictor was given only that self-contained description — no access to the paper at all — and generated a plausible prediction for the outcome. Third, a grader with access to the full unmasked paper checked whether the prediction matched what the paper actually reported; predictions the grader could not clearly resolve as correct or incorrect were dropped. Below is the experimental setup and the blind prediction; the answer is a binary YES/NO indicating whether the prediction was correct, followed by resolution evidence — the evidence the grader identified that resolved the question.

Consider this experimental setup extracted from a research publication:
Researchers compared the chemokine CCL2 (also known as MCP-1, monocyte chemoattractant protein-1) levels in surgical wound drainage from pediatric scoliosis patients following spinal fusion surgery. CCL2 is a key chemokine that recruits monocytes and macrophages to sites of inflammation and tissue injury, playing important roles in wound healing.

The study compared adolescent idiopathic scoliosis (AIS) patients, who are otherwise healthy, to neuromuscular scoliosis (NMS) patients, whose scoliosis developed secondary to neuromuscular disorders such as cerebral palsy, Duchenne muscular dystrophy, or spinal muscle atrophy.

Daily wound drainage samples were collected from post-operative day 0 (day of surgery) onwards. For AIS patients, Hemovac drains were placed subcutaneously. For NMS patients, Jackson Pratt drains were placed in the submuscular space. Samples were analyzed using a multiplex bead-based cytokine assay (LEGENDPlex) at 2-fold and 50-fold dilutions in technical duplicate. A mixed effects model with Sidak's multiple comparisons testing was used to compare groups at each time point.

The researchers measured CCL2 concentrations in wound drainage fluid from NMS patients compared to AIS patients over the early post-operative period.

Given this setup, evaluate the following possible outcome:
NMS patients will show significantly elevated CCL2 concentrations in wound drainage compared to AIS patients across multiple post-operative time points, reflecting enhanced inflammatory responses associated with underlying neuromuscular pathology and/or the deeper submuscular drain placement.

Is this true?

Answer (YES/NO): NO